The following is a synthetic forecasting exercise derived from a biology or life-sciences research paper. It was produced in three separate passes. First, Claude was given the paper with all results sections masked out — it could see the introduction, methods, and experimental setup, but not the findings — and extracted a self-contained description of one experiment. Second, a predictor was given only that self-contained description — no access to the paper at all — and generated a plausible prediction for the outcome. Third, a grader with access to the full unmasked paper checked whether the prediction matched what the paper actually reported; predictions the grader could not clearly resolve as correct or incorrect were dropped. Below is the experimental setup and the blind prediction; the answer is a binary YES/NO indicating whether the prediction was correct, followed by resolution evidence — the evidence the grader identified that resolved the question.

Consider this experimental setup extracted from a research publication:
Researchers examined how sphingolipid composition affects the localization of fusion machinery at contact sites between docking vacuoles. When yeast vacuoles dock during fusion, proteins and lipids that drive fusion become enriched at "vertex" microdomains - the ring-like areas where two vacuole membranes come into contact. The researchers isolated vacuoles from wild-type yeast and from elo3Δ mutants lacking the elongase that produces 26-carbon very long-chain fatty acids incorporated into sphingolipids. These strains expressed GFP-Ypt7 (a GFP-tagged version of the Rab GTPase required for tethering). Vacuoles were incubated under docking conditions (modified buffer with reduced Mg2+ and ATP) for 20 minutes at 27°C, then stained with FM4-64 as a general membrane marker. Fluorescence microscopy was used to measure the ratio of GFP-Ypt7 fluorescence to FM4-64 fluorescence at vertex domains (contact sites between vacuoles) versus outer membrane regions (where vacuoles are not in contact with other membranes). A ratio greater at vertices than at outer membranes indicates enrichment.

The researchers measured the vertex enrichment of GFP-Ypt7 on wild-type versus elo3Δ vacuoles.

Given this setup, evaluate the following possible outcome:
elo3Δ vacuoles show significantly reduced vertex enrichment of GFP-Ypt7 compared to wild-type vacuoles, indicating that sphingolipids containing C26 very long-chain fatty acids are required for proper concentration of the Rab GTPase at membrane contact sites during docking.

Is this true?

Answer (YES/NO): YES